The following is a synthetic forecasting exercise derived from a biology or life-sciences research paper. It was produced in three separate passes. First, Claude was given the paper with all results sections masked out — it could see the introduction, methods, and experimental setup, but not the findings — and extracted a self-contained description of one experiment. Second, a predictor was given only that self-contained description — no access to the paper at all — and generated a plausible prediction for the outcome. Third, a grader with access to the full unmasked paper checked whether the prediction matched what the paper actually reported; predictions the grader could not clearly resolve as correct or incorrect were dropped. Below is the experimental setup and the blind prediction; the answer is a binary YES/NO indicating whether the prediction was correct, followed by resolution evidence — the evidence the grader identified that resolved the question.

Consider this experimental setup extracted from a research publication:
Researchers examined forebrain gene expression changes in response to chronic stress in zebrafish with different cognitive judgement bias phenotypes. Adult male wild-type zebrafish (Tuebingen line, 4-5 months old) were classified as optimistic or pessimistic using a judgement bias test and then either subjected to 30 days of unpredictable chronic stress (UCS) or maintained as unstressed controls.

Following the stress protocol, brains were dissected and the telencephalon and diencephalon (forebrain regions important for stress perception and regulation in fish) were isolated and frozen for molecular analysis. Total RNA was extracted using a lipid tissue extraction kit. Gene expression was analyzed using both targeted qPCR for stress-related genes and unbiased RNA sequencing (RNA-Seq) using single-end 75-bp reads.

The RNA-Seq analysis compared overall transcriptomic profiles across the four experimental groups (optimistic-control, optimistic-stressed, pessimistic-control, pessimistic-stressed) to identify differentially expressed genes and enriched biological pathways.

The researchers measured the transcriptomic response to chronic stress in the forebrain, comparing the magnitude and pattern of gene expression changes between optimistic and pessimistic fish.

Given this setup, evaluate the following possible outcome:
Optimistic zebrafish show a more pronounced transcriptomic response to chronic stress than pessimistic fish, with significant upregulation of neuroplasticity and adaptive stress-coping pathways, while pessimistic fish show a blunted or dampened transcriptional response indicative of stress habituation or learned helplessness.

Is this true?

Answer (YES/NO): NO